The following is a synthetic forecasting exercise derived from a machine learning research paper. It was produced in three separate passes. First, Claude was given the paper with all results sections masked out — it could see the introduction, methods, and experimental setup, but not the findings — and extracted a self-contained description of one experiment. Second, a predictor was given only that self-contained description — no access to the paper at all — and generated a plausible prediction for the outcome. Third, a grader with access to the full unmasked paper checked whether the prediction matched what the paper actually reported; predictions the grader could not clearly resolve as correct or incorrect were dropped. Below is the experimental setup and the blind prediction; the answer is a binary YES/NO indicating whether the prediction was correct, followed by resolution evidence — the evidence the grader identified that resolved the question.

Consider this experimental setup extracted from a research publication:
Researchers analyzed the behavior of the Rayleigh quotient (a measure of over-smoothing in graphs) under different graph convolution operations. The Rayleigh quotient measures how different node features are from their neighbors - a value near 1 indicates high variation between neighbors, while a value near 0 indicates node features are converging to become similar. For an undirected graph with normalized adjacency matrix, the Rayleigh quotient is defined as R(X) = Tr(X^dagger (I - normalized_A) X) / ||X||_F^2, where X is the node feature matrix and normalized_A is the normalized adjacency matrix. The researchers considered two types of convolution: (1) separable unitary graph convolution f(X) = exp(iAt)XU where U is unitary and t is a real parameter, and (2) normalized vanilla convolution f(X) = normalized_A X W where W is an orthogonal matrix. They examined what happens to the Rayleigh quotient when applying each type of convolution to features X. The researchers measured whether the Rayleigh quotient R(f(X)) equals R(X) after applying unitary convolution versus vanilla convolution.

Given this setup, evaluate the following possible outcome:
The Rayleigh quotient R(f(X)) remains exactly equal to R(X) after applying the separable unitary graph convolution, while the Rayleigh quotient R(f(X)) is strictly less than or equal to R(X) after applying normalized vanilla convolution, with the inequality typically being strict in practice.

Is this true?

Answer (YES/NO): YES